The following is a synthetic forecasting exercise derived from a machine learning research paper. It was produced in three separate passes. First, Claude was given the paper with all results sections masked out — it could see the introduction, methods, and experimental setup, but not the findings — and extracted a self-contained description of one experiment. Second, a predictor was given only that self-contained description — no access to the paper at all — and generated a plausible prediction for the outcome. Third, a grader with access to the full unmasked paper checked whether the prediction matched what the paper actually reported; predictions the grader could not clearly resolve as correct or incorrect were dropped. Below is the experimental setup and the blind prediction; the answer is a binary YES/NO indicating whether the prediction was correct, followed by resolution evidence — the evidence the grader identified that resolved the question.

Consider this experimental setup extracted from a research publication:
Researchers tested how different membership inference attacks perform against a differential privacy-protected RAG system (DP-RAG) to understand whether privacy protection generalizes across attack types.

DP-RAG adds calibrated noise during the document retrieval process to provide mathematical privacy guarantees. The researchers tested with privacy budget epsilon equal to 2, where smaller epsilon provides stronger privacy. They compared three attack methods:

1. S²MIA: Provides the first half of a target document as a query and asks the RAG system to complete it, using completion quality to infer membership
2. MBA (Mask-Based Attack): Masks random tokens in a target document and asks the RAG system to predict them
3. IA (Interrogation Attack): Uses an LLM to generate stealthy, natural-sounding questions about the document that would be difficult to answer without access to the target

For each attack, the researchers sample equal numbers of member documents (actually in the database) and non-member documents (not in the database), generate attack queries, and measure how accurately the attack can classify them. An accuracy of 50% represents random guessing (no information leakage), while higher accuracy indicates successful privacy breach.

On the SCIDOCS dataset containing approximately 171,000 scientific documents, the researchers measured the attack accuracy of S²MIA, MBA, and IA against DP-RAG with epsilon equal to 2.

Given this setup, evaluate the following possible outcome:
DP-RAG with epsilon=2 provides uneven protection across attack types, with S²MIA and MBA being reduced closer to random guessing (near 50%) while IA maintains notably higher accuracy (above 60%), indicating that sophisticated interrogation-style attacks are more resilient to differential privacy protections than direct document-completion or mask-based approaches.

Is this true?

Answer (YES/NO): YES